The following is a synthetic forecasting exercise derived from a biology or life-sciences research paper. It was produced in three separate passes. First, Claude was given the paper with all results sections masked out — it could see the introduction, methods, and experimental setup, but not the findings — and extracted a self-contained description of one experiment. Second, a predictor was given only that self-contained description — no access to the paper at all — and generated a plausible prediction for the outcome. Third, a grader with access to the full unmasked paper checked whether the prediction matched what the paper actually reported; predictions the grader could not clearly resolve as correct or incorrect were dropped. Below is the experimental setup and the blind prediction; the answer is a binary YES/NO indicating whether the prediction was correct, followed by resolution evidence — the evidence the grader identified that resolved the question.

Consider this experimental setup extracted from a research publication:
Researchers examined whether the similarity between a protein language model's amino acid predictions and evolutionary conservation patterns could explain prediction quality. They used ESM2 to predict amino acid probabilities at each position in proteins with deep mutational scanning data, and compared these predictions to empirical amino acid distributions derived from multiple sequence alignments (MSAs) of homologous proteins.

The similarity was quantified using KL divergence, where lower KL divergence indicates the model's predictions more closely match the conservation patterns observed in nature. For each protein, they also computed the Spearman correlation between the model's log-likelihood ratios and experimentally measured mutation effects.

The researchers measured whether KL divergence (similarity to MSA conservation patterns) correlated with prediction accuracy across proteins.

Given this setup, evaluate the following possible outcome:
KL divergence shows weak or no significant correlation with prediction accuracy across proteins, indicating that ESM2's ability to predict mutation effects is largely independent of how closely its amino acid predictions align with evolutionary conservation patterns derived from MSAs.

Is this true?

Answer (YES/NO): NO